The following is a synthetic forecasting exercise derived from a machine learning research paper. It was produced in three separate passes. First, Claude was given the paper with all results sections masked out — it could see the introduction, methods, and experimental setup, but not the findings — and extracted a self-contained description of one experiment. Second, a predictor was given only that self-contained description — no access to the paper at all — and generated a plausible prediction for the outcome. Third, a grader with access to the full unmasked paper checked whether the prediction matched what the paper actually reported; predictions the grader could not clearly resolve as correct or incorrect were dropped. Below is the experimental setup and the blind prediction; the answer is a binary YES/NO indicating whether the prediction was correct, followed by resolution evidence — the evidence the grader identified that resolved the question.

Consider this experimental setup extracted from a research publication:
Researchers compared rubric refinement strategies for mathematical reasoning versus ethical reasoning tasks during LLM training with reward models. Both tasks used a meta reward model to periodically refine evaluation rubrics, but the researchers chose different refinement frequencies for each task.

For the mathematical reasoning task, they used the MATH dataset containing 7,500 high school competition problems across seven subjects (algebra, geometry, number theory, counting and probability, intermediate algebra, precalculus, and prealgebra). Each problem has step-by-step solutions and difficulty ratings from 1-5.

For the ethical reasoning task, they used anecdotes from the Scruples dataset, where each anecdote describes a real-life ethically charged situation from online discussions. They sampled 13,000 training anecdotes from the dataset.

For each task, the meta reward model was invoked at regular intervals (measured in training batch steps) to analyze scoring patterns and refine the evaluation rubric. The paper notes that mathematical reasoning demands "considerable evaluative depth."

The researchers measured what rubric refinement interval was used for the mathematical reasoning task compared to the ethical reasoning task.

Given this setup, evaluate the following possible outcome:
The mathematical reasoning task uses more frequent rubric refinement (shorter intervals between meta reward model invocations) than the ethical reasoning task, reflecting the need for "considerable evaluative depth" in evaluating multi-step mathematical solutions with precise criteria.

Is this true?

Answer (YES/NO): NO